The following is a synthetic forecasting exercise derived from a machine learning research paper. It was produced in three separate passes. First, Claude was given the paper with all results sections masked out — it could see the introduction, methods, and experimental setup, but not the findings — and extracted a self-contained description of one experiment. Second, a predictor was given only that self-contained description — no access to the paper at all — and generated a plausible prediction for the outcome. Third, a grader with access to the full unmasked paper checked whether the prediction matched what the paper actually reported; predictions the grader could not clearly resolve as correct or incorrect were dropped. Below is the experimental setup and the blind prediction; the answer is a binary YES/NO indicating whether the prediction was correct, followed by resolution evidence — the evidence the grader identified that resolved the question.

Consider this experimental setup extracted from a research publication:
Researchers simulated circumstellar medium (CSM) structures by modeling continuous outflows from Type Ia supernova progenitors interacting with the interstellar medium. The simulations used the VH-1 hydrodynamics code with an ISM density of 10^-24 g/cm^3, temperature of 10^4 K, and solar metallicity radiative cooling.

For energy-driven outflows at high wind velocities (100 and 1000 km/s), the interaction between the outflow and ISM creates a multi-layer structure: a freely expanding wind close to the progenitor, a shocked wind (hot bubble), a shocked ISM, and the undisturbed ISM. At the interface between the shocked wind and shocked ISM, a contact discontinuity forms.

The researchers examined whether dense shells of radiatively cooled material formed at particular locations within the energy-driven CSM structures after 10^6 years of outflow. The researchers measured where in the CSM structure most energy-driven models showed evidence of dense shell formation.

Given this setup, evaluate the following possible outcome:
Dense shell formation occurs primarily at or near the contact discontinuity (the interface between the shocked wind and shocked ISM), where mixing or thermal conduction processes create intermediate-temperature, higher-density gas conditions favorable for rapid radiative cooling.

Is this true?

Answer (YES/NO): YES